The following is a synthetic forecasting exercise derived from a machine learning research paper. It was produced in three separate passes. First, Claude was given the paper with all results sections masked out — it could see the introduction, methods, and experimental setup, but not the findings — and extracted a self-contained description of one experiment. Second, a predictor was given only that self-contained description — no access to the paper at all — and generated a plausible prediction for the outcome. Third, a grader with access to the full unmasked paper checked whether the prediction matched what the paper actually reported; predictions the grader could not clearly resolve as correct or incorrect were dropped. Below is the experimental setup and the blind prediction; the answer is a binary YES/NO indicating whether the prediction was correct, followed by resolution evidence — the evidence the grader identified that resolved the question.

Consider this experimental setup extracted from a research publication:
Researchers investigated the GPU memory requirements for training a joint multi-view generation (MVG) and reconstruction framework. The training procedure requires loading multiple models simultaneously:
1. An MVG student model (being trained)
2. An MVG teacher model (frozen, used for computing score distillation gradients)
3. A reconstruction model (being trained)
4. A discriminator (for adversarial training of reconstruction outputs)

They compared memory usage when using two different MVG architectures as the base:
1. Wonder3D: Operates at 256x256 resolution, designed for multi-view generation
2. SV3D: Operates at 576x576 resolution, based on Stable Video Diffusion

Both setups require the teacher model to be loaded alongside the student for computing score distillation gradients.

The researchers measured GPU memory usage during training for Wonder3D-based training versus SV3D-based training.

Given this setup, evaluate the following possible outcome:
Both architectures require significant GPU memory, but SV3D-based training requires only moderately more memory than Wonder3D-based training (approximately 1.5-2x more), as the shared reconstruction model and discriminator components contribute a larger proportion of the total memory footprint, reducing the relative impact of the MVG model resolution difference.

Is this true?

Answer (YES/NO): NO